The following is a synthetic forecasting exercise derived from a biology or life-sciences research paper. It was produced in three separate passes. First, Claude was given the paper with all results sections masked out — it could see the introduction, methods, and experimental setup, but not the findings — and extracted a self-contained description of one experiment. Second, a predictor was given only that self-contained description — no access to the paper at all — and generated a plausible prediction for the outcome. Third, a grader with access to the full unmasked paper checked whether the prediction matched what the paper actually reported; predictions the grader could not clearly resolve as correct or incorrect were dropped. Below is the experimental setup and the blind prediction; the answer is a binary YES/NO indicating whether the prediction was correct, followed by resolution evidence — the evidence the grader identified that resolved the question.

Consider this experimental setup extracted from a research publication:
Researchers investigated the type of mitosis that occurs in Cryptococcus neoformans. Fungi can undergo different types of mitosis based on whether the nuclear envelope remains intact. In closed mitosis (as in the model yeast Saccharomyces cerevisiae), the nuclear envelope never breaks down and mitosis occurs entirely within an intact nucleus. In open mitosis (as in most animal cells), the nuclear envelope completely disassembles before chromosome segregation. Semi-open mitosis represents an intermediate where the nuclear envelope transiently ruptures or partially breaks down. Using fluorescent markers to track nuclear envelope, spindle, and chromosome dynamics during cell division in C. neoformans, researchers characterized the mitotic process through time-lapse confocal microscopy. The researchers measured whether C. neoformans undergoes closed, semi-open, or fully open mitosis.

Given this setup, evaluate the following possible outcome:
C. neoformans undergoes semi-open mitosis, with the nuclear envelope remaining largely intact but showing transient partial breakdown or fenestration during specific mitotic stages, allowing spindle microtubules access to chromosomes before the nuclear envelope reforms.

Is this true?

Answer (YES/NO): YES